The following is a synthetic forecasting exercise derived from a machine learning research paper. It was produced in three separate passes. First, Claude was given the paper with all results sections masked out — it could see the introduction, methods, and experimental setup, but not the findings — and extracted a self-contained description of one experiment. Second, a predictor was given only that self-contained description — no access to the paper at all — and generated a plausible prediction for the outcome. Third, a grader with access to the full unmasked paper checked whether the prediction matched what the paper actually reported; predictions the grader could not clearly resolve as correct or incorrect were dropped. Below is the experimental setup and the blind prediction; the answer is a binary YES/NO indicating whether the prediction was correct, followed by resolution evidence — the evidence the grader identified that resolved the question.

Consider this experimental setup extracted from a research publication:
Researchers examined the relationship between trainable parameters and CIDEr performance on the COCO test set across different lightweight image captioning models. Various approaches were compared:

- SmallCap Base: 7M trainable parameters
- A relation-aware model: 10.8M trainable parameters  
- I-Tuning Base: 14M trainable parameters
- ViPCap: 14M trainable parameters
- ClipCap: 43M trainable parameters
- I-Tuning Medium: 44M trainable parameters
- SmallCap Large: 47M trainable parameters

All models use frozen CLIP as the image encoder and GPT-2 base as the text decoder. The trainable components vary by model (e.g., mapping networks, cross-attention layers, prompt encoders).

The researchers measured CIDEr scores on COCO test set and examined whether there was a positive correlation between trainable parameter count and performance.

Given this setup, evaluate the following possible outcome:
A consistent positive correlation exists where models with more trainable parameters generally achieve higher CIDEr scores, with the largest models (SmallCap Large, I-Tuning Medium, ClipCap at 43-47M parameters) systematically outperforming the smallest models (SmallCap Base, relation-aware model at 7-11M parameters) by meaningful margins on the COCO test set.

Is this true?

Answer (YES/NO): NO